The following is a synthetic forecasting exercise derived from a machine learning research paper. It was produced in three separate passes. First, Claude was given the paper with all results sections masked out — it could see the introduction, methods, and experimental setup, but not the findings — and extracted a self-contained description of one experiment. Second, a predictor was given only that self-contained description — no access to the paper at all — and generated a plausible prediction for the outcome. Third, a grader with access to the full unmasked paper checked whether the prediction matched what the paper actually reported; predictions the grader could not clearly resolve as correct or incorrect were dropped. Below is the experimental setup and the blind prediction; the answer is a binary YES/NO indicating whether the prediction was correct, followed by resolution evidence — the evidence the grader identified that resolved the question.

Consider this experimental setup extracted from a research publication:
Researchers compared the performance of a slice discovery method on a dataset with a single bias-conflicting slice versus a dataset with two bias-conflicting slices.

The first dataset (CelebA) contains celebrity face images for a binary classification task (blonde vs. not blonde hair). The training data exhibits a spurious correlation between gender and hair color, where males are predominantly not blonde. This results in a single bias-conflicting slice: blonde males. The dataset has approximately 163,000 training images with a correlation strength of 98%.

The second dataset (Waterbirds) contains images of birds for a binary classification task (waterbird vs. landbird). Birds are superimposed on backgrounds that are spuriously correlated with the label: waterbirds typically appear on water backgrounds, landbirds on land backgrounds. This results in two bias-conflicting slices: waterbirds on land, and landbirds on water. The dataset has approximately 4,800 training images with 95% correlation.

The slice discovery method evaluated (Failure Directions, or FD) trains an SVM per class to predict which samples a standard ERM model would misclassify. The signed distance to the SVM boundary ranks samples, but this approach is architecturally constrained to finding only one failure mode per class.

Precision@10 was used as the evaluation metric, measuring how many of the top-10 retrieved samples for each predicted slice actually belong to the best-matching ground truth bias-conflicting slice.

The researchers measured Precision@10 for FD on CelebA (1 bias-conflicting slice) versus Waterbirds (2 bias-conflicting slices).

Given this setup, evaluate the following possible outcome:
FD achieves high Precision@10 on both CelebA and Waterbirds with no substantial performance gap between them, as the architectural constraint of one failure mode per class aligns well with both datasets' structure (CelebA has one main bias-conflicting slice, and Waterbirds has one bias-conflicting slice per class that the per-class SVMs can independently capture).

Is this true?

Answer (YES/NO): NO